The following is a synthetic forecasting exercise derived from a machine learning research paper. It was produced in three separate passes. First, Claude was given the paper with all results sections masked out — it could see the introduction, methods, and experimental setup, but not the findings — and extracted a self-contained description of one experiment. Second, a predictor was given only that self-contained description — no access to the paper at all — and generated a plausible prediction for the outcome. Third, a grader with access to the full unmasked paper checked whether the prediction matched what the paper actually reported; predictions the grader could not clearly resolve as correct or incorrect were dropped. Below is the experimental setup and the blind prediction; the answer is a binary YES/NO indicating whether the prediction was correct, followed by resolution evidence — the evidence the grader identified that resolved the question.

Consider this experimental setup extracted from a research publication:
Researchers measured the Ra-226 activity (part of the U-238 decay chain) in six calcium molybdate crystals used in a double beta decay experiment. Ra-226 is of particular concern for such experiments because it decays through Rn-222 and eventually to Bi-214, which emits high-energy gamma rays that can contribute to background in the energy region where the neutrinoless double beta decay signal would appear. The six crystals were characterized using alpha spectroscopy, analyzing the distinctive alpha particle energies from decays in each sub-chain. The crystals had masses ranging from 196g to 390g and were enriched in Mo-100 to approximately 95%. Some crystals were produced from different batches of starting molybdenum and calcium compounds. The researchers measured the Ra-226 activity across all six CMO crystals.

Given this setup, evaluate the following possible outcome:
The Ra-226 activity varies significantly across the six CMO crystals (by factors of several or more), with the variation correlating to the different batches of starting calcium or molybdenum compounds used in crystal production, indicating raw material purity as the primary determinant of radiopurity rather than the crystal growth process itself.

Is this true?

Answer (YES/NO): NO